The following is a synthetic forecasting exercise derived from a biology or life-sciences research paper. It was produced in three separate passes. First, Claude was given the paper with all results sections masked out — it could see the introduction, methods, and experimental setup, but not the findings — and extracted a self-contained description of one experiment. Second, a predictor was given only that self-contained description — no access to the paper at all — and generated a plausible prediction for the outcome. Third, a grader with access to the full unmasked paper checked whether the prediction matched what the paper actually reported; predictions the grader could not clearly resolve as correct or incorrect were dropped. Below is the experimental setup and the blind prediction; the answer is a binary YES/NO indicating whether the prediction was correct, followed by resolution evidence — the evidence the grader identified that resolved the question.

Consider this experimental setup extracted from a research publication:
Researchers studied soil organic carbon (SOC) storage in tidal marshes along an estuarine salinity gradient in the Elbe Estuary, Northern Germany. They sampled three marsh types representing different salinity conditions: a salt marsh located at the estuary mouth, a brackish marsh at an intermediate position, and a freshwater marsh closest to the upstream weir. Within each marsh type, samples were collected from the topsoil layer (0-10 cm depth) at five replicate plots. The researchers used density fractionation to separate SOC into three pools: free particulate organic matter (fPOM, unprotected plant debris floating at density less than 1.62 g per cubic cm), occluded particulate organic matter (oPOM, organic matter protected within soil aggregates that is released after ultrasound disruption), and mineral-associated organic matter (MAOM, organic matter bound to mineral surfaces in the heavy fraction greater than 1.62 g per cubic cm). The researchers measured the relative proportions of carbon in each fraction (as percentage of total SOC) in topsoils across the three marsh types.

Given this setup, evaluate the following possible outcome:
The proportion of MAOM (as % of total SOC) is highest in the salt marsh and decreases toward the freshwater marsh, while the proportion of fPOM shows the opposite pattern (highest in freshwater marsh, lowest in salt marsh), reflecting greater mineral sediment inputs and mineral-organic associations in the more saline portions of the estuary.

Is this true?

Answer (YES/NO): NO